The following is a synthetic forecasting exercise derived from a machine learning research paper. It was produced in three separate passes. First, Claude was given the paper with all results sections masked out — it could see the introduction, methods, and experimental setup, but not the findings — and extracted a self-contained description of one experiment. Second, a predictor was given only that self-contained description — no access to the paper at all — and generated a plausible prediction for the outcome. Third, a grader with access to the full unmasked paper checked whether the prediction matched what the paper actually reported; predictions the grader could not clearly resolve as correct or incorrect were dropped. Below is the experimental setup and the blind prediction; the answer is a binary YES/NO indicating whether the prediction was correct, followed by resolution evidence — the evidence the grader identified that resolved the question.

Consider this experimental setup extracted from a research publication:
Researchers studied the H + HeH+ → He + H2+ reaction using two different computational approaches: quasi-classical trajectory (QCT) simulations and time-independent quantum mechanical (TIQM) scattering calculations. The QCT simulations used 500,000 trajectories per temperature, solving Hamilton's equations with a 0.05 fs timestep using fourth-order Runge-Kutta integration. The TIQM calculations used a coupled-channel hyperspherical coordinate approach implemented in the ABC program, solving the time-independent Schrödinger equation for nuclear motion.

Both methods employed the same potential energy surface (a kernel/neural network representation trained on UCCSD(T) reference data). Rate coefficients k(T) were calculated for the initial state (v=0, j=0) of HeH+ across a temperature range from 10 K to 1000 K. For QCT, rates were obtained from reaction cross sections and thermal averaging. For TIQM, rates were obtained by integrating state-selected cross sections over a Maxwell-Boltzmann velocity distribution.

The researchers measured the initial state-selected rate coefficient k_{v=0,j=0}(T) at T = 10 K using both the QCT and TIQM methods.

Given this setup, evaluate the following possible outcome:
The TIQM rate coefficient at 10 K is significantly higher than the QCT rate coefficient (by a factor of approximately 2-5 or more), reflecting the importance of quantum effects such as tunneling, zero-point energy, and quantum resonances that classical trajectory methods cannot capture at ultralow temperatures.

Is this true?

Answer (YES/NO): NO